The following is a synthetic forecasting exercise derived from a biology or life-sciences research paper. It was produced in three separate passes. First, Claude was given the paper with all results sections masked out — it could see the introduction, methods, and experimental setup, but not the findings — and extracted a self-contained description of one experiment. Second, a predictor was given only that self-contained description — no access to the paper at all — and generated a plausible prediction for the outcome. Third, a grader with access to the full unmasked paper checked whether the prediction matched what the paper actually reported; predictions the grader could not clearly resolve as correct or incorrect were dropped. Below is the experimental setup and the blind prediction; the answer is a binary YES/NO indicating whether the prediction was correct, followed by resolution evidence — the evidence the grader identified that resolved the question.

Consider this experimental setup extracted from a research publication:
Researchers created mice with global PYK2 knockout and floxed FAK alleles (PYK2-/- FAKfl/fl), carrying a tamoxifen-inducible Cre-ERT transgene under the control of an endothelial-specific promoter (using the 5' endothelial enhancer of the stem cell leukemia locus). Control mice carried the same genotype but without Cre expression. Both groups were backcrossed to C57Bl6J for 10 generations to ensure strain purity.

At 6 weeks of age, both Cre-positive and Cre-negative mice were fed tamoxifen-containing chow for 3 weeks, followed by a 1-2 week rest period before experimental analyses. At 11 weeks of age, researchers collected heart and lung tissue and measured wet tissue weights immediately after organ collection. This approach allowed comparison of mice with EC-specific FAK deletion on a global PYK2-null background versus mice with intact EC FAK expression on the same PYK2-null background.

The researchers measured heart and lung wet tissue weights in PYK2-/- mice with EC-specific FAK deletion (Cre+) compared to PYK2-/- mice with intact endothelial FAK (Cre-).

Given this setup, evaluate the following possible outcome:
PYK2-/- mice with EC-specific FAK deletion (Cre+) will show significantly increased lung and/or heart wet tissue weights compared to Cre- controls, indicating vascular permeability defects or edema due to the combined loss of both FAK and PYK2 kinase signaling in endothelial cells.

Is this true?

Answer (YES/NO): YES